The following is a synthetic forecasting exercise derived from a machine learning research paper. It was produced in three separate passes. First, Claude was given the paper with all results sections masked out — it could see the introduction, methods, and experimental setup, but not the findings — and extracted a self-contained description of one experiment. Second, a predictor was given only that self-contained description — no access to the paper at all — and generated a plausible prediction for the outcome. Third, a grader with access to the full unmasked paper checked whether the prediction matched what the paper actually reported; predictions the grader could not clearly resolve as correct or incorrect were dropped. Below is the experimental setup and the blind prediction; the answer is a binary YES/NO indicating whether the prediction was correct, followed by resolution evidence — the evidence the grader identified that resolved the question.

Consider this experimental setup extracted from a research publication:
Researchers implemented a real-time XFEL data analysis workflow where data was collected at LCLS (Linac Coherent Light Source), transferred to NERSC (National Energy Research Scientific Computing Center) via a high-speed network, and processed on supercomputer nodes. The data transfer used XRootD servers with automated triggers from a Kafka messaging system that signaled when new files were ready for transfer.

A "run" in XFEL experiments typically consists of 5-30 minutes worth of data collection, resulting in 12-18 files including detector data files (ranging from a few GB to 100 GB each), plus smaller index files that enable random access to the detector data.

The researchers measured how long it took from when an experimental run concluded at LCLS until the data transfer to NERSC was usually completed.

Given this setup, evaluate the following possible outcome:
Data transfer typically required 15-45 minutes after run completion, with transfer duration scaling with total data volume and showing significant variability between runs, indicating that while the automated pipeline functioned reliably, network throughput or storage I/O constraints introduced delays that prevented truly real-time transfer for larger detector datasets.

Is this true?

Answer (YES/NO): NO